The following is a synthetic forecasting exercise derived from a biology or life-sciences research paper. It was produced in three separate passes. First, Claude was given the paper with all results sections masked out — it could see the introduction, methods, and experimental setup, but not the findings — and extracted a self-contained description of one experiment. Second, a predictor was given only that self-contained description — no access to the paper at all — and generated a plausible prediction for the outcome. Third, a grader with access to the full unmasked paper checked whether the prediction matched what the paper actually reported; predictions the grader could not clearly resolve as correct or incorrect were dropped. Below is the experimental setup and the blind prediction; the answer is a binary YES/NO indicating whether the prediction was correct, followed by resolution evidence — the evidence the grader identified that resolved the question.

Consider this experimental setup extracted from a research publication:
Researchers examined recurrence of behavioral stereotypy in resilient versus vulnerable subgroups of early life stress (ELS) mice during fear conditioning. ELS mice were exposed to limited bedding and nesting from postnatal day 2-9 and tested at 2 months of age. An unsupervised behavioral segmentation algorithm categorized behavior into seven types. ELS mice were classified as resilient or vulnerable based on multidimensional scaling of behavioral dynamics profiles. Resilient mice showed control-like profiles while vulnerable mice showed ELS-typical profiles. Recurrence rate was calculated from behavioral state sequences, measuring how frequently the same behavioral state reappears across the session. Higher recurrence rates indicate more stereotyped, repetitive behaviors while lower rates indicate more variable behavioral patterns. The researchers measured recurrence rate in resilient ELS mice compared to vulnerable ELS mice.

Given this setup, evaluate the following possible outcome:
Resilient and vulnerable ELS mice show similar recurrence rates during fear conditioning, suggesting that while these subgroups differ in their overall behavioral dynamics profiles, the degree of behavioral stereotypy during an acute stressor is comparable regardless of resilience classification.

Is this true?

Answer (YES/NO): NO